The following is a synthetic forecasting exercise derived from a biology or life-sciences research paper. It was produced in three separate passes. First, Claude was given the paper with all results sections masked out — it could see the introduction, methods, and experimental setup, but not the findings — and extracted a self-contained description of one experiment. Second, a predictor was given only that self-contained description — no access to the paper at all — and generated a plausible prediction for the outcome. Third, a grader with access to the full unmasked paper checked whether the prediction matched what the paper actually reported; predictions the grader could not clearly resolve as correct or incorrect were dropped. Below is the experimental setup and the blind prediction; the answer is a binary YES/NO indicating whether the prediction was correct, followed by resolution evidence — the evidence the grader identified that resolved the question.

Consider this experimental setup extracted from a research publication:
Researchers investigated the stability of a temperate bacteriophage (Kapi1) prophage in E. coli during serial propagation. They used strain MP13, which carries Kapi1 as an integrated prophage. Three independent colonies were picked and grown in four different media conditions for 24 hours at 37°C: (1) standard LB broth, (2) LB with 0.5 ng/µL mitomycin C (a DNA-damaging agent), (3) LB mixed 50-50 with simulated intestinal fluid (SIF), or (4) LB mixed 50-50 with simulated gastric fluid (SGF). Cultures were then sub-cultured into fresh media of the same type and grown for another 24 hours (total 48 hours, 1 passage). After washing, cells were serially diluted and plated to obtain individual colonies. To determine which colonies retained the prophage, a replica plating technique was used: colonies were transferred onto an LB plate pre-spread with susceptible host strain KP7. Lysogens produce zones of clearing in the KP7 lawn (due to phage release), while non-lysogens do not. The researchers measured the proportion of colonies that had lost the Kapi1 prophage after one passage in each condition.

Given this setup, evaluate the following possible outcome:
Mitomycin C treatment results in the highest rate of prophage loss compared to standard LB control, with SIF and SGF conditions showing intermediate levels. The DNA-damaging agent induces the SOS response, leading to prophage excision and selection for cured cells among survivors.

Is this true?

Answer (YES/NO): NO